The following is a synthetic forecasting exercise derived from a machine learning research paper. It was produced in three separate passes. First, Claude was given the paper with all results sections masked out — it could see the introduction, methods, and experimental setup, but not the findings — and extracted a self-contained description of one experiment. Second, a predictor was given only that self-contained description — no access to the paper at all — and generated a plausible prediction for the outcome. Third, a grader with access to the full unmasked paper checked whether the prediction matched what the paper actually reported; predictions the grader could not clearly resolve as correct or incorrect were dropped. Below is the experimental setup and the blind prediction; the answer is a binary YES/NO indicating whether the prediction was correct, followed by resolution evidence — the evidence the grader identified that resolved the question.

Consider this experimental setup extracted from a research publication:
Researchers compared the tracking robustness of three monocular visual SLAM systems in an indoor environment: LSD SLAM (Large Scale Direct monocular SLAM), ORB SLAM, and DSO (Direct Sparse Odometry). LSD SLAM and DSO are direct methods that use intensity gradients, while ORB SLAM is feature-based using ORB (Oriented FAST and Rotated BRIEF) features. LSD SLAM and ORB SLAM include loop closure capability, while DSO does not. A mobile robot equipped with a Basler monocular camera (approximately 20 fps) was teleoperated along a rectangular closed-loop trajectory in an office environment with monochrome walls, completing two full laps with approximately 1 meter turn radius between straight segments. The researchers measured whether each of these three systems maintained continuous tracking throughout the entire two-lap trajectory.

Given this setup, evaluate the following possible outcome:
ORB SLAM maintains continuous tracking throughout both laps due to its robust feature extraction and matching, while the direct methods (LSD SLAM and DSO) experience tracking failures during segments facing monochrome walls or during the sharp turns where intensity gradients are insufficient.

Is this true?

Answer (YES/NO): NO